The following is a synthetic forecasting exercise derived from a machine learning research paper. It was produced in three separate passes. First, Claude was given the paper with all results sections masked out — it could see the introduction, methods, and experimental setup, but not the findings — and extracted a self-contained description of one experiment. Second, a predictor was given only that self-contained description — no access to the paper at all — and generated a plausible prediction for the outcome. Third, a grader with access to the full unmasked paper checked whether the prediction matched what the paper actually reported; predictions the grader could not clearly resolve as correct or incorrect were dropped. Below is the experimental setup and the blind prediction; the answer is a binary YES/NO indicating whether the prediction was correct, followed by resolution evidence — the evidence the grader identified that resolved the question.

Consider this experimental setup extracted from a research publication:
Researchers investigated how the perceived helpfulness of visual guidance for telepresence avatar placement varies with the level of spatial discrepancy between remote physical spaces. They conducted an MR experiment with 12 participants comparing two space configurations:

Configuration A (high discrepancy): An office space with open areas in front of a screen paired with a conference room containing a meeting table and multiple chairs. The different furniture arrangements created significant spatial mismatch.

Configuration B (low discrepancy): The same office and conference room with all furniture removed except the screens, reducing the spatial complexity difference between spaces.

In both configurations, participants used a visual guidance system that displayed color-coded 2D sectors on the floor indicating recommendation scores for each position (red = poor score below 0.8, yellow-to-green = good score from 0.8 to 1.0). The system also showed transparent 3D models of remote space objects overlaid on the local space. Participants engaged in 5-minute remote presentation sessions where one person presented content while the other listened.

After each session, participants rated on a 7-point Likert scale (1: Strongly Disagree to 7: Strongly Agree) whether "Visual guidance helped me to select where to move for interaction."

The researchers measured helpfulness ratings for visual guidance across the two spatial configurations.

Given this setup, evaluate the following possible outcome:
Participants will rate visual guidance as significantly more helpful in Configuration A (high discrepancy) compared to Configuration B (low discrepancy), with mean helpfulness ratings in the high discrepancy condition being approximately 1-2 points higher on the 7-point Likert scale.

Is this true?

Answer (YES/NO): NO